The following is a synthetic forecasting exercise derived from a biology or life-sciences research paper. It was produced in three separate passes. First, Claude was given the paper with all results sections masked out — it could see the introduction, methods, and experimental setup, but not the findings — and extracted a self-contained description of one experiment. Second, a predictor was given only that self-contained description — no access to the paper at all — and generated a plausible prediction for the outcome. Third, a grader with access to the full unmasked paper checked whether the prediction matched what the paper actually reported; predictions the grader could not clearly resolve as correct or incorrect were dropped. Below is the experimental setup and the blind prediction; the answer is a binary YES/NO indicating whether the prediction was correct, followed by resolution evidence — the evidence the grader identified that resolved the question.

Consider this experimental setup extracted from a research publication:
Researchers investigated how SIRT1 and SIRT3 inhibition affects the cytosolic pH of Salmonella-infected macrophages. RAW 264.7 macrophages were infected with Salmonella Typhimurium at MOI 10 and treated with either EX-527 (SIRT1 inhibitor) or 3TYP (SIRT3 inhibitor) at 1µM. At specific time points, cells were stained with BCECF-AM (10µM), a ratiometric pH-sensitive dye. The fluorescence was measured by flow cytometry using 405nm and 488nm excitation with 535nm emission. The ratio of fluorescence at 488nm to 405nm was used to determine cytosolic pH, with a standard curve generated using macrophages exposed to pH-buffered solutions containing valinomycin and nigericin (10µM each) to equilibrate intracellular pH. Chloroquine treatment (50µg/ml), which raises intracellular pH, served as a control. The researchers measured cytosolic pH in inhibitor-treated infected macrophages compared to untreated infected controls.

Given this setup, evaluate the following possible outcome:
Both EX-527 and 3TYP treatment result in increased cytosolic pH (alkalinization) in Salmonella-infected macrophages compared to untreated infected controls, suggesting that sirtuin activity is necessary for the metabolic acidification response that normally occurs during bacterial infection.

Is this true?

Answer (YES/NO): NO